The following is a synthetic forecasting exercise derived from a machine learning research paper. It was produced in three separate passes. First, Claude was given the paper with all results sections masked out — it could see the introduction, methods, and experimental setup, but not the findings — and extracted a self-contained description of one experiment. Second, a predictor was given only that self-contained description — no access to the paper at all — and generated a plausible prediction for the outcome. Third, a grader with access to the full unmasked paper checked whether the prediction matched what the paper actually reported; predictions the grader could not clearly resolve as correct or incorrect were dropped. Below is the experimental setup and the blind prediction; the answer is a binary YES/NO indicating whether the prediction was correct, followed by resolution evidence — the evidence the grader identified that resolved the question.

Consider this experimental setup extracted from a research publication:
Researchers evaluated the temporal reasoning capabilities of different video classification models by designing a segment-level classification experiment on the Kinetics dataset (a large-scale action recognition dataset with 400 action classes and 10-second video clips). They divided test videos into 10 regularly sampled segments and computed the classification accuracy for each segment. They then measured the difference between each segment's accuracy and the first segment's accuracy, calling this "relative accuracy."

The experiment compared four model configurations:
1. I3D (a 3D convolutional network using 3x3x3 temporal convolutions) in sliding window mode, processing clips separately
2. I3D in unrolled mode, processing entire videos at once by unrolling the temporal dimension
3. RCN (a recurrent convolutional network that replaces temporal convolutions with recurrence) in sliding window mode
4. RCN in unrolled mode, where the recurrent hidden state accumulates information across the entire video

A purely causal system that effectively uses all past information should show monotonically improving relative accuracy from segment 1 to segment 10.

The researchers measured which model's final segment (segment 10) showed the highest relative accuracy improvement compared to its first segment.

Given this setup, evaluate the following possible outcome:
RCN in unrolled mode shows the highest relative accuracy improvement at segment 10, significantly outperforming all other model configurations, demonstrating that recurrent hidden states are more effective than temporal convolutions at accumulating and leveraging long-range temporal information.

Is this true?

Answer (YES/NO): YES